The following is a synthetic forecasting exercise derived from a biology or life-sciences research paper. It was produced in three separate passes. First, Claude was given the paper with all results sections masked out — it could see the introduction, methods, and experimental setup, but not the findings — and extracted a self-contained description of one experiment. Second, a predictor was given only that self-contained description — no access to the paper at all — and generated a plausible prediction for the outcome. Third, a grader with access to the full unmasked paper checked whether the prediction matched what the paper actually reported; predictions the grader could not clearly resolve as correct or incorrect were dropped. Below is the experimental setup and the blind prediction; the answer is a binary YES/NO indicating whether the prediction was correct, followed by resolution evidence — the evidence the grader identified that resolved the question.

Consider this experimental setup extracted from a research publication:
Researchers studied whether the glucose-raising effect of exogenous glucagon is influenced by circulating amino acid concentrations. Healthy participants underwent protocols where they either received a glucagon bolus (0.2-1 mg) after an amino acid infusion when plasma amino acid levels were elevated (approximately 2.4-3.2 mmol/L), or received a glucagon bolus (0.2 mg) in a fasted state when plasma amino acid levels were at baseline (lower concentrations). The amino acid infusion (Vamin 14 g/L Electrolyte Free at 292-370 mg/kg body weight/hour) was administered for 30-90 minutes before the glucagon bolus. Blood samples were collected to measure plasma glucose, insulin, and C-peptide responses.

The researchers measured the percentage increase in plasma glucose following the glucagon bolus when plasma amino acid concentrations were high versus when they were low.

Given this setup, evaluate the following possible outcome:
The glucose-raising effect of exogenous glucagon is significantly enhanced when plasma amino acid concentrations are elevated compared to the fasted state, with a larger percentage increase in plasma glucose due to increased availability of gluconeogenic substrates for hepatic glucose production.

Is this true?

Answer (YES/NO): NO